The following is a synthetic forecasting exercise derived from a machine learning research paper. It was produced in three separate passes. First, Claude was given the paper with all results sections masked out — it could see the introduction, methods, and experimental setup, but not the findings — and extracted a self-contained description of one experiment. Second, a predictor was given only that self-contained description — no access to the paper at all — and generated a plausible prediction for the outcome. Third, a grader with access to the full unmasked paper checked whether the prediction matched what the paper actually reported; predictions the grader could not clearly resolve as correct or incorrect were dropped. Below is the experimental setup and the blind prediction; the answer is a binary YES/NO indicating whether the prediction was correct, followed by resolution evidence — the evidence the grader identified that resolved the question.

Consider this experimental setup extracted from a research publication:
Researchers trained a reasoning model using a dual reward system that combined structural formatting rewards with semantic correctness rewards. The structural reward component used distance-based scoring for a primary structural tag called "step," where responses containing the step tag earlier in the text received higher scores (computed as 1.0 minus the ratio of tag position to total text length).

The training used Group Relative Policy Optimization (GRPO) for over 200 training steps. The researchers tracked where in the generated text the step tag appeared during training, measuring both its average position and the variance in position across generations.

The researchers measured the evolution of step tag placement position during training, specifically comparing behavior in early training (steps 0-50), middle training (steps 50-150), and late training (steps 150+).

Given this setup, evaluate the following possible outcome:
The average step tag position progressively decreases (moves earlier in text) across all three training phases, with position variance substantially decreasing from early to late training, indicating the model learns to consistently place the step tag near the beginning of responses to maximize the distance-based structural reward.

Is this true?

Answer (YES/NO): YES